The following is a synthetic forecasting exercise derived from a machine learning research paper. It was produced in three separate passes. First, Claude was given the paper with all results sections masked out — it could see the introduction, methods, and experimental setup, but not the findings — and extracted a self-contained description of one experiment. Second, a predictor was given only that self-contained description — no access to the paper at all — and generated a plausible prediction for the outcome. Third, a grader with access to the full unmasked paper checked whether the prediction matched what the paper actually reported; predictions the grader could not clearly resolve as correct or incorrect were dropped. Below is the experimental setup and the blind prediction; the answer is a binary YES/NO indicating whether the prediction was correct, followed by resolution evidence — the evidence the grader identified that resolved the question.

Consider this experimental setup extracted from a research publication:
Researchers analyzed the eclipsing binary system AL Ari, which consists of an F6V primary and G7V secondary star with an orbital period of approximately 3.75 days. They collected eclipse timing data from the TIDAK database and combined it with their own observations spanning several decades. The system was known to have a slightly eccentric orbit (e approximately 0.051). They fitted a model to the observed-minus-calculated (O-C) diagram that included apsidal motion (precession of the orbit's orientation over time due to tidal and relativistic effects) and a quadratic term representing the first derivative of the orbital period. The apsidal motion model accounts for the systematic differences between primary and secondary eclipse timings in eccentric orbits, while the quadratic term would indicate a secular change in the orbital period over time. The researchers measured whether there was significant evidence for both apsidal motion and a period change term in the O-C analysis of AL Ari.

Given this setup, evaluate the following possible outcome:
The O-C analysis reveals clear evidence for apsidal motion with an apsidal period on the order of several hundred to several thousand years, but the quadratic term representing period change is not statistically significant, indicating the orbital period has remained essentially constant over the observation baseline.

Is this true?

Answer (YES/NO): NO